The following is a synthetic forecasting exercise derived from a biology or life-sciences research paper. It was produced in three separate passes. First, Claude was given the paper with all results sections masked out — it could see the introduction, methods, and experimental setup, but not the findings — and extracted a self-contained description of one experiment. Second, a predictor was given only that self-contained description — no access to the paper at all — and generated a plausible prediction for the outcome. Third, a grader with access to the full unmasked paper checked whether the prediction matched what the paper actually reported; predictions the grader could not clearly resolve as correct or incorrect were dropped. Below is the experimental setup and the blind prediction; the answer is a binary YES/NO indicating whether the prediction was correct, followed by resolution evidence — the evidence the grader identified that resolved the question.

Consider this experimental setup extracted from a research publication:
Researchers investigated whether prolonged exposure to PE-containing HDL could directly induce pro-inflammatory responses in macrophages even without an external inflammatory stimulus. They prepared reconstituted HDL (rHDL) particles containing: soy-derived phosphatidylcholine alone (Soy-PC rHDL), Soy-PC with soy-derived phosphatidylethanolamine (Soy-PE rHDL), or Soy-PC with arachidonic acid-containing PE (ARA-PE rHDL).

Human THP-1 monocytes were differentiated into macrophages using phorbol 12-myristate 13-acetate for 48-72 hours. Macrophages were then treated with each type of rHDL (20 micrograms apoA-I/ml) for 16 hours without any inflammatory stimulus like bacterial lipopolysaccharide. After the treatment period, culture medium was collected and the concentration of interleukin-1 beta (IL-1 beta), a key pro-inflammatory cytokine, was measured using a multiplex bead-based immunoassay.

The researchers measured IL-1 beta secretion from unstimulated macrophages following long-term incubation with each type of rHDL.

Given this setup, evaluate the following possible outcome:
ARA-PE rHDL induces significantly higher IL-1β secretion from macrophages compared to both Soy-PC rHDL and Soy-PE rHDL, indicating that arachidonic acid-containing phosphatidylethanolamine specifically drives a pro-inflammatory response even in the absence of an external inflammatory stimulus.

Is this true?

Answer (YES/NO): YES